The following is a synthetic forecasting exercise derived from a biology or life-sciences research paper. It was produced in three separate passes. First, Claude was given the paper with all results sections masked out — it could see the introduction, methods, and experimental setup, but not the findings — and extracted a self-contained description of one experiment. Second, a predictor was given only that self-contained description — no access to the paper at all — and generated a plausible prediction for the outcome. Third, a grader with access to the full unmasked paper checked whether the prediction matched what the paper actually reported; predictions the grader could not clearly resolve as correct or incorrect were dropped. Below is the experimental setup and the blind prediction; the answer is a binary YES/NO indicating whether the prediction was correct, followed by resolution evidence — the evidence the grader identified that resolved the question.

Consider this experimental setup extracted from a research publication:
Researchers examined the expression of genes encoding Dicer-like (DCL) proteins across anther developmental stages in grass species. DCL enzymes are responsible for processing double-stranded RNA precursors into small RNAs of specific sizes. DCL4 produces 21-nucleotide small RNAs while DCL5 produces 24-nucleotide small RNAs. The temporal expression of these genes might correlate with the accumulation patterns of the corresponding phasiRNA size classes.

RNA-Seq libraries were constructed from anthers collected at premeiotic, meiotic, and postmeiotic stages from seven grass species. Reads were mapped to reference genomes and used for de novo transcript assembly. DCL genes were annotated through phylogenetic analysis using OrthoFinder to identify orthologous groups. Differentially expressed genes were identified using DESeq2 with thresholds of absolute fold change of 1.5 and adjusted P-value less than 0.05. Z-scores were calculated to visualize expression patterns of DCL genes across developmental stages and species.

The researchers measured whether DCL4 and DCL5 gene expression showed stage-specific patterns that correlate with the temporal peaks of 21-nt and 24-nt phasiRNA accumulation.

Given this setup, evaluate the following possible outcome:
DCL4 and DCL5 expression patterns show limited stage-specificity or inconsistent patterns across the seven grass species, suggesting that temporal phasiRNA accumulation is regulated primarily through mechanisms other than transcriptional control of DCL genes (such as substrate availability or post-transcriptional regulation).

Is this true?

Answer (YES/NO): NO